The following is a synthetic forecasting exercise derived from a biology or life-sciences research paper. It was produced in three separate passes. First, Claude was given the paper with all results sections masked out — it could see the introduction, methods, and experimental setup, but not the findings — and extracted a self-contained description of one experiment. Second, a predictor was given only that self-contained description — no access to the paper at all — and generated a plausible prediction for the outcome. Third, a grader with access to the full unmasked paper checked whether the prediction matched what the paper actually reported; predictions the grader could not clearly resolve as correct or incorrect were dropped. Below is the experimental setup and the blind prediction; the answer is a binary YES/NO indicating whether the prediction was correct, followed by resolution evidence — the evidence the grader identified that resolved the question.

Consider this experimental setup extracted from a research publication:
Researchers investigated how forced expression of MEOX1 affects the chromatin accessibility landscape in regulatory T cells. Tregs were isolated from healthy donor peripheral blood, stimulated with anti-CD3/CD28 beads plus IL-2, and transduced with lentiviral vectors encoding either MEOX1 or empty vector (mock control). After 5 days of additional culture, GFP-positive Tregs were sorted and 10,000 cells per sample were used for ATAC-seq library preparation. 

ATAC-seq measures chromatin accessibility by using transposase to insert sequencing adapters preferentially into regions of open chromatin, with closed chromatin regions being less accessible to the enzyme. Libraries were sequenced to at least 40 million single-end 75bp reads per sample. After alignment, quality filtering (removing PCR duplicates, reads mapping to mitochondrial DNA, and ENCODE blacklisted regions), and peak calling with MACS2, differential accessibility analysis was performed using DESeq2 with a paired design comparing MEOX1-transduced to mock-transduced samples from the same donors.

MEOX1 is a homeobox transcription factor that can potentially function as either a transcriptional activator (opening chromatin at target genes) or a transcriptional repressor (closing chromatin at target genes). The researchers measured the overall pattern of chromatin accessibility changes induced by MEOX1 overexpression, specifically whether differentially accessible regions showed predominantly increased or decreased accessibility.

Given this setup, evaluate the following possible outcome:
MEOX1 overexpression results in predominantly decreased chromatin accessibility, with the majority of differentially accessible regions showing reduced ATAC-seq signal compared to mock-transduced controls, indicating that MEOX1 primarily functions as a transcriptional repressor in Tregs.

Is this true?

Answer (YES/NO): NO